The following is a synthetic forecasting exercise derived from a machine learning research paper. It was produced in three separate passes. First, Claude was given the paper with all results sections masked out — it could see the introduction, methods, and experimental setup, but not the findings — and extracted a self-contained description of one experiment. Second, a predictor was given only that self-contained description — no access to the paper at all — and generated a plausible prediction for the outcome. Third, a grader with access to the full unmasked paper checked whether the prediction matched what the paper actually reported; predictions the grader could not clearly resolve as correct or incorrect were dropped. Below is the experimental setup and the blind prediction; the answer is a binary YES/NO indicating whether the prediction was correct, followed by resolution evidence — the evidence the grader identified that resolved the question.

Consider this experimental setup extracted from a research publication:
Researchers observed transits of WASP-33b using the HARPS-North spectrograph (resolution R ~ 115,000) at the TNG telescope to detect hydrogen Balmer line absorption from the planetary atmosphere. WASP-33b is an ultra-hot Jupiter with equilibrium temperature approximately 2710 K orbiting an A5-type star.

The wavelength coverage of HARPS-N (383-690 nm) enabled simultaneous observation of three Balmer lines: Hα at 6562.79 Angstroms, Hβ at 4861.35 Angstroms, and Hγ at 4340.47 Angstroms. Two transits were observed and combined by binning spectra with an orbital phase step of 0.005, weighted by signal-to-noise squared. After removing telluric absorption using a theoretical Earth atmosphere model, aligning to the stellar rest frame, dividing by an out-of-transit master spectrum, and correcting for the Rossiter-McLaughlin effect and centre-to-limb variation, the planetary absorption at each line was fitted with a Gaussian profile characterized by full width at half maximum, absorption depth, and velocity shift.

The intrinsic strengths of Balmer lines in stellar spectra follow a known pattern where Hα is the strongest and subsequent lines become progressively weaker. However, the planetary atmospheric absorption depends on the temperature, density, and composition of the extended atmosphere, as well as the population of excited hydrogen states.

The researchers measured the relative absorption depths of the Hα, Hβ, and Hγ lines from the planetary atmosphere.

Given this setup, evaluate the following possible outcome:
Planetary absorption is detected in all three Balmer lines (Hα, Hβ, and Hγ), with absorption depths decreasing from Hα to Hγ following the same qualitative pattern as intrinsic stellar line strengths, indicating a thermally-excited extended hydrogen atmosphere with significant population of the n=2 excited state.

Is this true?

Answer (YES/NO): YES